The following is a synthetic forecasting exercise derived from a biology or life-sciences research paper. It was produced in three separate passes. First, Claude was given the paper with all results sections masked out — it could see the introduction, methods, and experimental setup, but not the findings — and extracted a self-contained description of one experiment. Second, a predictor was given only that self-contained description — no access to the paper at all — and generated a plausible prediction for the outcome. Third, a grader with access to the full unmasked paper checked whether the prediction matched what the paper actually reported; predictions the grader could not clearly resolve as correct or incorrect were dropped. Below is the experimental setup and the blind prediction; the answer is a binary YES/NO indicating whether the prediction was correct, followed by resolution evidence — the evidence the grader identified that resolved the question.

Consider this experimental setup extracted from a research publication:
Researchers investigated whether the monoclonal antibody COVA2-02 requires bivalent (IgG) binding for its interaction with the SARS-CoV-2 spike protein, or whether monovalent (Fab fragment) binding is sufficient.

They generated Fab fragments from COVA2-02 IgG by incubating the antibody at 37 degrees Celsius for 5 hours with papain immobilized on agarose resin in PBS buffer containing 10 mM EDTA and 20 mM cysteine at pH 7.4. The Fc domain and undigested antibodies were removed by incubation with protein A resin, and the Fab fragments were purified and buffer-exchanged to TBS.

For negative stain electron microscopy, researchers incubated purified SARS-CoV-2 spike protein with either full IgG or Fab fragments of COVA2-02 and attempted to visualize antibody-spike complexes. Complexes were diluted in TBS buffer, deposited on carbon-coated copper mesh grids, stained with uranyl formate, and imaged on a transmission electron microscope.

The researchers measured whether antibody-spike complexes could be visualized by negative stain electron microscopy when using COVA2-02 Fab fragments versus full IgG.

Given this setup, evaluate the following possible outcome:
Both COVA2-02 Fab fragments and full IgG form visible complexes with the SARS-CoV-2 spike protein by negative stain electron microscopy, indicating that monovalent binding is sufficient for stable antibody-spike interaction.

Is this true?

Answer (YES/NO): NO